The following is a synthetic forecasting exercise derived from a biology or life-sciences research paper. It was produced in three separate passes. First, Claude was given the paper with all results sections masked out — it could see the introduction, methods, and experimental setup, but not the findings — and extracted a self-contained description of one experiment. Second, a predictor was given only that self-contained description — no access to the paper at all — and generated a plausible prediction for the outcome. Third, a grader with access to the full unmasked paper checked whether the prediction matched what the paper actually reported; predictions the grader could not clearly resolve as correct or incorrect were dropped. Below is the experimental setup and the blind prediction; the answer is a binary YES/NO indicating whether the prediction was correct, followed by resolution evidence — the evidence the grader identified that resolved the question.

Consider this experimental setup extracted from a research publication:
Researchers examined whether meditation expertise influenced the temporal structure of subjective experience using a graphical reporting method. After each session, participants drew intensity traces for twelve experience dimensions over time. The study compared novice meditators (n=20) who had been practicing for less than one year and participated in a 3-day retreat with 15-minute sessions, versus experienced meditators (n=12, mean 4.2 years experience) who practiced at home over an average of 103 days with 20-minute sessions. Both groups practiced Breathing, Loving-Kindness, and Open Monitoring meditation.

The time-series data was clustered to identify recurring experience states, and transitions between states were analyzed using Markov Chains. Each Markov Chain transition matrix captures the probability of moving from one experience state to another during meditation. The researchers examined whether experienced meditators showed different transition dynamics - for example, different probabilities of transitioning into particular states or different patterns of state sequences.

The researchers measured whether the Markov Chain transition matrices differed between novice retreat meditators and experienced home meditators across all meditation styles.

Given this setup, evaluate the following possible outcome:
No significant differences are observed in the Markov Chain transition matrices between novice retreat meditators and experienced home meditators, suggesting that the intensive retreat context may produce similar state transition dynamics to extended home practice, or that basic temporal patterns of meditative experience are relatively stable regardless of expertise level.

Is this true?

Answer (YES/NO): YES